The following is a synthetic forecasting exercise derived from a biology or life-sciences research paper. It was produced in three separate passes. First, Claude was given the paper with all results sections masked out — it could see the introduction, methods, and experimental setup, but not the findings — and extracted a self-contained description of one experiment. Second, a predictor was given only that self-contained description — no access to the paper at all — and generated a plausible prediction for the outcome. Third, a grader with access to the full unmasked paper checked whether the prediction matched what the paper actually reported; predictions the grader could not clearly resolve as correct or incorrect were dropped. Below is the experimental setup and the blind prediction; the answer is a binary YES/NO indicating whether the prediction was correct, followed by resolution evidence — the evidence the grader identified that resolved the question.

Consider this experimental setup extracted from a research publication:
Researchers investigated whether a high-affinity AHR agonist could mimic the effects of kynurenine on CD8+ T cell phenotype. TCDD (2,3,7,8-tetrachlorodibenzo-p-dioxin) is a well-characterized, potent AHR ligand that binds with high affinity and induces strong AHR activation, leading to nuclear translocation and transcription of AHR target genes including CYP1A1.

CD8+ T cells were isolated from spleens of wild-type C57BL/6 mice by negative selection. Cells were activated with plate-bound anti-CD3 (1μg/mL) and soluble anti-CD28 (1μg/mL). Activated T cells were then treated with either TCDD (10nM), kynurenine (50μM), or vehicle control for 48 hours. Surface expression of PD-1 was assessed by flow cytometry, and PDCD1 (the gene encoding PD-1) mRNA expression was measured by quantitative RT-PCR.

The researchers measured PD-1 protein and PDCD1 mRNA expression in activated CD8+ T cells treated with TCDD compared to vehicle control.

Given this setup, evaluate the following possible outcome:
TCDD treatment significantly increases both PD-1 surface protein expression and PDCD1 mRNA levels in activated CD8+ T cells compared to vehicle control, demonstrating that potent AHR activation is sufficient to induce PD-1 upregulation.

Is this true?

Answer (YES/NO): NO